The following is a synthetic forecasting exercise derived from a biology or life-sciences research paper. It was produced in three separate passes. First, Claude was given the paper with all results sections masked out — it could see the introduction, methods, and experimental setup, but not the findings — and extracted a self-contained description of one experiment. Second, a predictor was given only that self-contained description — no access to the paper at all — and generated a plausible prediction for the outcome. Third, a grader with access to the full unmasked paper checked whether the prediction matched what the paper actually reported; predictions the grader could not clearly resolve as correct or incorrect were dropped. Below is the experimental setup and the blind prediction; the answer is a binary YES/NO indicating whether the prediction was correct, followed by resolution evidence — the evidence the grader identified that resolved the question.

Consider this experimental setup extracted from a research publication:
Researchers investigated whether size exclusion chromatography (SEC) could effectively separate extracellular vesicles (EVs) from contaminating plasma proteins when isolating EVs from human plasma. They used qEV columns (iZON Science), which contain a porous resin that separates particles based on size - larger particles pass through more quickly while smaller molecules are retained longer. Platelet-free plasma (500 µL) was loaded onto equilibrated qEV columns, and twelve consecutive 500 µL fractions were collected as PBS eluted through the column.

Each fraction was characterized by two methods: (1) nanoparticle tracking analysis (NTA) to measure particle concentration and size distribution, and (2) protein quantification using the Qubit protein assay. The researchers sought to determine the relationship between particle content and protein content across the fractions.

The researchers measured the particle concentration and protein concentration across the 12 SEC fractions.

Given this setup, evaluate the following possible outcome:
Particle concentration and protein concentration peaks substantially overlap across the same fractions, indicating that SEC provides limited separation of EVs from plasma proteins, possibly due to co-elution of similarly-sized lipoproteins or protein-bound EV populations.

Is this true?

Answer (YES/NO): NO